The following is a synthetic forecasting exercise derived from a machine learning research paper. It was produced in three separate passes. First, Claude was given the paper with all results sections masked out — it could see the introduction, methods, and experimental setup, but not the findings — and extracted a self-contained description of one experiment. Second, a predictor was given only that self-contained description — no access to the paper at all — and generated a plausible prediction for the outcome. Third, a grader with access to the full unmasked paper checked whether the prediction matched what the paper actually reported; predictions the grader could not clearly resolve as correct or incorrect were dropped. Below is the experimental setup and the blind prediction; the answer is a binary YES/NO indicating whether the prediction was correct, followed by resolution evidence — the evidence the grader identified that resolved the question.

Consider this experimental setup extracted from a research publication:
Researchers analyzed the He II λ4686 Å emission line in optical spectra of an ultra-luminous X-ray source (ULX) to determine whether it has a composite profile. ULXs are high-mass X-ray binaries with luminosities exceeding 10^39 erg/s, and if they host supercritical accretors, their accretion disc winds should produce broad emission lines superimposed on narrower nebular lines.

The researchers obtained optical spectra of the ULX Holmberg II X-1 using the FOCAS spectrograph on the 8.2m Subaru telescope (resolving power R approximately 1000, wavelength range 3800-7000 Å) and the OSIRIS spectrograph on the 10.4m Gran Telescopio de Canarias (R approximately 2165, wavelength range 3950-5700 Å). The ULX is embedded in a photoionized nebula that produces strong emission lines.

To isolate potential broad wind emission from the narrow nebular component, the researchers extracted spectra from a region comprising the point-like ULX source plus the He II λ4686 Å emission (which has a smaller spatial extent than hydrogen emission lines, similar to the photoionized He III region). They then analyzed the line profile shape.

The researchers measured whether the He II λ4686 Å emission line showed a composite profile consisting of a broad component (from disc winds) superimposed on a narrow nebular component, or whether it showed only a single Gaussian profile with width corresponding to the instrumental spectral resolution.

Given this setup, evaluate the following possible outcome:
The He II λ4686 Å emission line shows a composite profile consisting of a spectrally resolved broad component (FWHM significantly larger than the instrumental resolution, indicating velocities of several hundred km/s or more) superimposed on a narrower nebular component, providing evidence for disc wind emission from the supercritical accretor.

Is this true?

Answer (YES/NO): NO